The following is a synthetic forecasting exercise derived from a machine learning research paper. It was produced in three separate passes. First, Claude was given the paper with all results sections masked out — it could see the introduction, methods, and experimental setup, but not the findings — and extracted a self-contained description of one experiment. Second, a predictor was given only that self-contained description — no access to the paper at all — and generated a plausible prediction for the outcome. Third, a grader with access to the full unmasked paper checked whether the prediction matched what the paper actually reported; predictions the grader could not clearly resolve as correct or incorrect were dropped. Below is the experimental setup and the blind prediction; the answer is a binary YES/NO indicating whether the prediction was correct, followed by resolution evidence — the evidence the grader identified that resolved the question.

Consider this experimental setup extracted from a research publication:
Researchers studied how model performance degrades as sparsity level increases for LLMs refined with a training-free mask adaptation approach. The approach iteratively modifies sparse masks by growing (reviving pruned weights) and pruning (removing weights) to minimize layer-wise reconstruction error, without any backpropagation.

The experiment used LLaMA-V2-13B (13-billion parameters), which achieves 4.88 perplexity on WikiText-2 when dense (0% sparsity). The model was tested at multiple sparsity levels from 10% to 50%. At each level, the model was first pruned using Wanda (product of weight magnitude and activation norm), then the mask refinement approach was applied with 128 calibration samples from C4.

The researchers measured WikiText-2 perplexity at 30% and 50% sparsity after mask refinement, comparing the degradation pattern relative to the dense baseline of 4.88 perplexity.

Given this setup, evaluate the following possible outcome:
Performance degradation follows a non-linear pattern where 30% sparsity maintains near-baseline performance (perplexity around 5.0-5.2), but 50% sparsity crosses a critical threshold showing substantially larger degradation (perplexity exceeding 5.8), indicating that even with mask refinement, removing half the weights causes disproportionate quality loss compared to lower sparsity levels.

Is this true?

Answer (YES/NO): YES